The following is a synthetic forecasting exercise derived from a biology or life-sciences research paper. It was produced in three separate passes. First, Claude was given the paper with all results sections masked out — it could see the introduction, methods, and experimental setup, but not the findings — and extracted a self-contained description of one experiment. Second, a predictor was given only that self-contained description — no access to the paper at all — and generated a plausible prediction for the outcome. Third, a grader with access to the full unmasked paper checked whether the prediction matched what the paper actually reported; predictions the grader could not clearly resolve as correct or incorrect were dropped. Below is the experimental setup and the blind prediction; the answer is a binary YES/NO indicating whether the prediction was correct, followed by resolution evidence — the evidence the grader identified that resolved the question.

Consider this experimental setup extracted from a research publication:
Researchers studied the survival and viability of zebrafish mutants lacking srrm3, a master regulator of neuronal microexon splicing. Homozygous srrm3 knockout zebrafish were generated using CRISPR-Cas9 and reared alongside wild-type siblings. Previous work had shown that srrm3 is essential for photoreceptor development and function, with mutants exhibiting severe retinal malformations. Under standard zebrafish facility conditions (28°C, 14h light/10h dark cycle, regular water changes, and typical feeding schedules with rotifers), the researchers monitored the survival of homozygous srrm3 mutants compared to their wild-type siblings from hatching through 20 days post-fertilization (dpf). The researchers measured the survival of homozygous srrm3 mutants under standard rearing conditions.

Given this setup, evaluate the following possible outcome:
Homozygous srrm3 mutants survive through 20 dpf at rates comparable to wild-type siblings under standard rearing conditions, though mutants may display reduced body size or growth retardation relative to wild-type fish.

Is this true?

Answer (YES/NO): NO